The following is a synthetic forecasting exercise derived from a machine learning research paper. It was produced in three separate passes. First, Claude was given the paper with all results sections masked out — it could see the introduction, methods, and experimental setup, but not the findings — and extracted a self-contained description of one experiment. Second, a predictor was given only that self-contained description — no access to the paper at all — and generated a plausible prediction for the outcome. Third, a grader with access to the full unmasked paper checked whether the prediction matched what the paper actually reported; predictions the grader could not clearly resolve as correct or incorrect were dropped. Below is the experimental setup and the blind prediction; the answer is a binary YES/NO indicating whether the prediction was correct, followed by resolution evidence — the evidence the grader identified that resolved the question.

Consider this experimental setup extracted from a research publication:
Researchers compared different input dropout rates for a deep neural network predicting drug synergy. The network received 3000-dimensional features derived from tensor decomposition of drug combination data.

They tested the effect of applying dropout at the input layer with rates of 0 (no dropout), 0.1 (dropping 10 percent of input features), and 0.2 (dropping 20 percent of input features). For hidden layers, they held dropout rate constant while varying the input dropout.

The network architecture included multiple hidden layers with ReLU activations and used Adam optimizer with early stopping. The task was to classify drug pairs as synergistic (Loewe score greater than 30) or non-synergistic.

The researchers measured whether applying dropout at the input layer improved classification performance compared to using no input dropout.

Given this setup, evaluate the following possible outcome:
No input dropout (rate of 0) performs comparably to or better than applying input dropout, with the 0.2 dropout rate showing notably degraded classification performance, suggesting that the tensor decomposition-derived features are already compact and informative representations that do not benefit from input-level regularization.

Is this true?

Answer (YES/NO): NO